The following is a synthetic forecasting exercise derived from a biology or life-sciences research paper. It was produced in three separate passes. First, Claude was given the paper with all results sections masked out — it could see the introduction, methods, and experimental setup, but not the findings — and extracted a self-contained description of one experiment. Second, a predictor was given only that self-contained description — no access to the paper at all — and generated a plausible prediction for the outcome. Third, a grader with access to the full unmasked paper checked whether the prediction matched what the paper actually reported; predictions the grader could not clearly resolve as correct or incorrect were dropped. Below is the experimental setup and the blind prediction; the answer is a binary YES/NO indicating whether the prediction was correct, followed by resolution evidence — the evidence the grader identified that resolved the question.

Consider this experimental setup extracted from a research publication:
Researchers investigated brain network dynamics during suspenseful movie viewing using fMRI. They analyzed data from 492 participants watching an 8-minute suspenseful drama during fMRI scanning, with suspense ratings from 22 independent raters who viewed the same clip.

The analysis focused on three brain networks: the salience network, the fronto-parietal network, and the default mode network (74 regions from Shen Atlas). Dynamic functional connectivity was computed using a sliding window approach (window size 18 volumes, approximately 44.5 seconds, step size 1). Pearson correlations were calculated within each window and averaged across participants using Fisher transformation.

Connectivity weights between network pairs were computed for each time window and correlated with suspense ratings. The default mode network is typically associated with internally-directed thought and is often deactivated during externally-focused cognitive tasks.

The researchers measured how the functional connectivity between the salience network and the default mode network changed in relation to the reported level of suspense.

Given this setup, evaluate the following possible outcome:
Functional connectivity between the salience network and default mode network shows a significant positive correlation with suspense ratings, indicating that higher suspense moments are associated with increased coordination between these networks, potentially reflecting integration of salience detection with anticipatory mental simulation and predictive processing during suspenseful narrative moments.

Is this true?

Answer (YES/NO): NO